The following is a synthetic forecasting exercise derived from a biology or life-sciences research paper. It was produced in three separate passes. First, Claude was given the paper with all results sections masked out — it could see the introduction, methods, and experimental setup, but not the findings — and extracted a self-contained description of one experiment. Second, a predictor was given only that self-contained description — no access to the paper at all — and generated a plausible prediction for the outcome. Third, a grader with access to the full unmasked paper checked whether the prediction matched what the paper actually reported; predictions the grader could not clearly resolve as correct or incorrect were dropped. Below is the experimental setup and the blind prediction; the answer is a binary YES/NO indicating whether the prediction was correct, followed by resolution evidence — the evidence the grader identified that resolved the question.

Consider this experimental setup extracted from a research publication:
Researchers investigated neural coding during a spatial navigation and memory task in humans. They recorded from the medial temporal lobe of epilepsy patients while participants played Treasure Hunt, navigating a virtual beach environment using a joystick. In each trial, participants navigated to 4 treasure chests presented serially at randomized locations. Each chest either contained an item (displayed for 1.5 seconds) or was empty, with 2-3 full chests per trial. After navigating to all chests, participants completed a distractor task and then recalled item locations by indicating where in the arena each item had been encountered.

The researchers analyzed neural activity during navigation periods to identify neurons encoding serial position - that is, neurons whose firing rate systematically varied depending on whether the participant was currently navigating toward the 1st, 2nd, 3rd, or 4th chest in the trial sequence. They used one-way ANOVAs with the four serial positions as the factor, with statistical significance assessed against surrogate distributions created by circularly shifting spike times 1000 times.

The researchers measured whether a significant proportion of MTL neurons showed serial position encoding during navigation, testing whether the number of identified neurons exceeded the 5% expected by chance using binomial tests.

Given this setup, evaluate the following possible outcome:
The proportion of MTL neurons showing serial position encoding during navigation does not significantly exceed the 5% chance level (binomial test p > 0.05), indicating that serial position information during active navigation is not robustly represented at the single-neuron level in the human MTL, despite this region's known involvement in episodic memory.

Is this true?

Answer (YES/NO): NO